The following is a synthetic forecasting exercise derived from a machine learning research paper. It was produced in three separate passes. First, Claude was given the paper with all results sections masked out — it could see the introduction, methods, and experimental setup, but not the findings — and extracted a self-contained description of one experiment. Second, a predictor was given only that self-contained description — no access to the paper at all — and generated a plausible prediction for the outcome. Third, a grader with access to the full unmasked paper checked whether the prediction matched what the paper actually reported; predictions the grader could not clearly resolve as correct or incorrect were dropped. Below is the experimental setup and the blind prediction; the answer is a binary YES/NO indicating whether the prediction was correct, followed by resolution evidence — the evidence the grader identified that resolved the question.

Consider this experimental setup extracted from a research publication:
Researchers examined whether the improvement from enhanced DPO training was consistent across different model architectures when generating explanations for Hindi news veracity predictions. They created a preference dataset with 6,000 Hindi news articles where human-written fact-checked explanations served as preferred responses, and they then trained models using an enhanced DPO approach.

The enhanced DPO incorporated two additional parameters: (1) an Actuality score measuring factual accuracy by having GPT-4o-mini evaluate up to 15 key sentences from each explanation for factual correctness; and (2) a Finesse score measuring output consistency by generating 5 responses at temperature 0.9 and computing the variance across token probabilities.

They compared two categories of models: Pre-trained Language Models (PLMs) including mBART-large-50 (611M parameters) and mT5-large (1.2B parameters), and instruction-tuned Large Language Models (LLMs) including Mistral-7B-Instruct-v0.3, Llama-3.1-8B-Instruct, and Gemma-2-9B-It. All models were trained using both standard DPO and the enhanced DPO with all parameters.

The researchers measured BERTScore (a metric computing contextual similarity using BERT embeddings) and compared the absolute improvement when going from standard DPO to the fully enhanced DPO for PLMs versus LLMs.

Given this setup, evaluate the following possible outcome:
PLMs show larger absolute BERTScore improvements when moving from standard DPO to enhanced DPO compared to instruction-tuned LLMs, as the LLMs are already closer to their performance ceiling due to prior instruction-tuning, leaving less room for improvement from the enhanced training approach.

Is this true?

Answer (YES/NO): NO